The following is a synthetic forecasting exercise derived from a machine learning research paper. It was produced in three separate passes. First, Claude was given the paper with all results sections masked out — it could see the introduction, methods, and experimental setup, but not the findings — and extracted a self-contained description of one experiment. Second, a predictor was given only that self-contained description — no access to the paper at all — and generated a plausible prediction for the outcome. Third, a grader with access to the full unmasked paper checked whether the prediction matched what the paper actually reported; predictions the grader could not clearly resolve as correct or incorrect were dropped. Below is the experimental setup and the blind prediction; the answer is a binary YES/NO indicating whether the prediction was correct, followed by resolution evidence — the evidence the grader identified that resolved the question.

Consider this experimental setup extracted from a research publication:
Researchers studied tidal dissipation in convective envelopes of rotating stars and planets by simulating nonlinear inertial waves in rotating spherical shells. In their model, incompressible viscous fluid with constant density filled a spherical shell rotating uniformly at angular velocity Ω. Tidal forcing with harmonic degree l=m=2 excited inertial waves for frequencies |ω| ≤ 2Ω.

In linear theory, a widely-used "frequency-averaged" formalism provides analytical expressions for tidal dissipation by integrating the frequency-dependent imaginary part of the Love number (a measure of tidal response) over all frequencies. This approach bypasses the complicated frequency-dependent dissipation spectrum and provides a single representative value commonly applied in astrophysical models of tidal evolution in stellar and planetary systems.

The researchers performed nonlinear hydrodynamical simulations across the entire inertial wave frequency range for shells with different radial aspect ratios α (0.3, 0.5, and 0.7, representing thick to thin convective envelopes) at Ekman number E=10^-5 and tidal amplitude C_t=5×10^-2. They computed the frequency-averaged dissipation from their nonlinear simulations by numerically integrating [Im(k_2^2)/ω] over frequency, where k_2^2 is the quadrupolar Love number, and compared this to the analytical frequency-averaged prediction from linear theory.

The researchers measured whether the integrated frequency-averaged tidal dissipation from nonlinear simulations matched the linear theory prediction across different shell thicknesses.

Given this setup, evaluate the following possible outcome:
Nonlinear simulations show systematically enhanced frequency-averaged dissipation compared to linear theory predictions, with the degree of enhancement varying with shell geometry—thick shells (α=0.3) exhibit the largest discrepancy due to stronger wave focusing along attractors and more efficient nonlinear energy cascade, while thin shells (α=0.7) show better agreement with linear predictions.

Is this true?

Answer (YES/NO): NO